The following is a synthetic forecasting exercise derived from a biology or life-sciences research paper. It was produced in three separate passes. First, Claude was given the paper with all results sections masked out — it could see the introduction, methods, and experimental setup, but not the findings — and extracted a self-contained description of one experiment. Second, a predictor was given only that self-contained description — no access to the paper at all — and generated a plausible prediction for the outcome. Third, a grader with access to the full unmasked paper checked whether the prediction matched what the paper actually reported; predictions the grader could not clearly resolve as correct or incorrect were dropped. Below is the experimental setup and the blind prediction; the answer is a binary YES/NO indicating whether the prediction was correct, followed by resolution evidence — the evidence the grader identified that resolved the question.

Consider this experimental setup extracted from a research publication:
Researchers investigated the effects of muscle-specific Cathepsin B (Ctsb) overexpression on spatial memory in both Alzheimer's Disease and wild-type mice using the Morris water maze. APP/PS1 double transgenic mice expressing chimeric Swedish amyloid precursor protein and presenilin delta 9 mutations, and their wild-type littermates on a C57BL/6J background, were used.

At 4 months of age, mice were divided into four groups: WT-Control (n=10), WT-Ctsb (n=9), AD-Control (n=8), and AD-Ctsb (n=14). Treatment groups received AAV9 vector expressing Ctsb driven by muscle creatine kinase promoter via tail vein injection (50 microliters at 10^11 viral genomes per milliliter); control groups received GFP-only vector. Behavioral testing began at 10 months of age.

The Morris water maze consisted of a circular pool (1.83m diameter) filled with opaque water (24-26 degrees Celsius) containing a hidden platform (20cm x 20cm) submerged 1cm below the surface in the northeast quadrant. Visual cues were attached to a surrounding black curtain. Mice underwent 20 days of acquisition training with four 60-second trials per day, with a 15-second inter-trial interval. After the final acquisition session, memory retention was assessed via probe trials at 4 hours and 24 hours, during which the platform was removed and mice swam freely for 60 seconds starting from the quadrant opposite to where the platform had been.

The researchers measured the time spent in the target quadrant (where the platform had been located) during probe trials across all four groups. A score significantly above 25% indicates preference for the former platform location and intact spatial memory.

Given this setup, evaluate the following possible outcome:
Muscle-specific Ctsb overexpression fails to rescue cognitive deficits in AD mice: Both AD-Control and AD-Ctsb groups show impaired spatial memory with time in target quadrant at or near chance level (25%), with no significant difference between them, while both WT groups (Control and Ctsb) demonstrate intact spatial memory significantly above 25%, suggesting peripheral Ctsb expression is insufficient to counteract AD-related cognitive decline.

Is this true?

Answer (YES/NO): NO